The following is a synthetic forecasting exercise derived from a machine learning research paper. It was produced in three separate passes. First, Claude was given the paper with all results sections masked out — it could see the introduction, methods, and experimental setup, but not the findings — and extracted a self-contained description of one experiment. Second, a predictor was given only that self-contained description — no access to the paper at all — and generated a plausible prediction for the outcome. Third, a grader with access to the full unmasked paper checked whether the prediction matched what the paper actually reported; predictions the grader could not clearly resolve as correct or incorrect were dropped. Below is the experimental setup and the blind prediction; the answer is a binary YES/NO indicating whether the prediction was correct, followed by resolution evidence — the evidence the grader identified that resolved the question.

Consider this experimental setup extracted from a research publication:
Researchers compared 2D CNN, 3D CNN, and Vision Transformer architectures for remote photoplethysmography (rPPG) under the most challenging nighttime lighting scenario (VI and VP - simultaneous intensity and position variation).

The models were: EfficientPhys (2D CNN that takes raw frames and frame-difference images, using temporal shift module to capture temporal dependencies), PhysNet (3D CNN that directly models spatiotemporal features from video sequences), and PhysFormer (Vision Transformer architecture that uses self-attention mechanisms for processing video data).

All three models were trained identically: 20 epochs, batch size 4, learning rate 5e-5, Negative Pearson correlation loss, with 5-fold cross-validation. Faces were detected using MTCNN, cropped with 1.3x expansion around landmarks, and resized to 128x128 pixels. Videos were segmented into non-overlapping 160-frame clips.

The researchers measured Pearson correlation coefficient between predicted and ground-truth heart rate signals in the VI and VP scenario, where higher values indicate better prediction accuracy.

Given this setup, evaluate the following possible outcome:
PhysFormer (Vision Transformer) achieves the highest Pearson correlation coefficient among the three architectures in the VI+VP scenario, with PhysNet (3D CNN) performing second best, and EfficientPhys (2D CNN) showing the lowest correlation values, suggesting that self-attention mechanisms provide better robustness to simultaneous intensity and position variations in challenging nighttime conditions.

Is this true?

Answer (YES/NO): YES